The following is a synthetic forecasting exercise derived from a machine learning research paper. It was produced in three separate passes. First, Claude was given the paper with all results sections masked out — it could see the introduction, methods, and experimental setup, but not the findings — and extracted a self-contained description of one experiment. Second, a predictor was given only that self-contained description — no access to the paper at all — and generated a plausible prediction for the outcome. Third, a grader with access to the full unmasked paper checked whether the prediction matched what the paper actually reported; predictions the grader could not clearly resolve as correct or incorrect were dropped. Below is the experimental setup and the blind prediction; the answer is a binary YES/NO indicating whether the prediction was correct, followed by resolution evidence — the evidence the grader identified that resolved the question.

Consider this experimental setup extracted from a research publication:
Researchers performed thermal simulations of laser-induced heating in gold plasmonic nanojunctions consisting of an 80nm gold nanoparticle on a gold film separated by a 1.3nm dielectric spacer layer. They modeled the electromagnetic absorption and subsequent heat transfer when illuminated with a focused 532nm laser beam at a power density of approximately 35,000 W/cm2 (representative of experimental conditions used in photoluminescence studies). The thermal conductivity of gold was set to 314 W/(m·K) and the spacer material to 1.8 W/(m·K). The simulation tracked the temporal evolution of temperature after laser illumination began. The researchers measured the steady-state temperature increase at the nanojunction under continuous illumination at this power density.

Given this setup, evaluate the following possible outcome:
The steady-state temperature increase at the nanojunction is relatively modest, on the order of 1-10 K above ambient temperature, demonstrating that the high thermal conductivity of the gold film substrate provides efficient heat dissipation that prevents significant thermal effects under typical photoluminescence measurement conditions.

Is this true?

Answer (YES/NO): YES